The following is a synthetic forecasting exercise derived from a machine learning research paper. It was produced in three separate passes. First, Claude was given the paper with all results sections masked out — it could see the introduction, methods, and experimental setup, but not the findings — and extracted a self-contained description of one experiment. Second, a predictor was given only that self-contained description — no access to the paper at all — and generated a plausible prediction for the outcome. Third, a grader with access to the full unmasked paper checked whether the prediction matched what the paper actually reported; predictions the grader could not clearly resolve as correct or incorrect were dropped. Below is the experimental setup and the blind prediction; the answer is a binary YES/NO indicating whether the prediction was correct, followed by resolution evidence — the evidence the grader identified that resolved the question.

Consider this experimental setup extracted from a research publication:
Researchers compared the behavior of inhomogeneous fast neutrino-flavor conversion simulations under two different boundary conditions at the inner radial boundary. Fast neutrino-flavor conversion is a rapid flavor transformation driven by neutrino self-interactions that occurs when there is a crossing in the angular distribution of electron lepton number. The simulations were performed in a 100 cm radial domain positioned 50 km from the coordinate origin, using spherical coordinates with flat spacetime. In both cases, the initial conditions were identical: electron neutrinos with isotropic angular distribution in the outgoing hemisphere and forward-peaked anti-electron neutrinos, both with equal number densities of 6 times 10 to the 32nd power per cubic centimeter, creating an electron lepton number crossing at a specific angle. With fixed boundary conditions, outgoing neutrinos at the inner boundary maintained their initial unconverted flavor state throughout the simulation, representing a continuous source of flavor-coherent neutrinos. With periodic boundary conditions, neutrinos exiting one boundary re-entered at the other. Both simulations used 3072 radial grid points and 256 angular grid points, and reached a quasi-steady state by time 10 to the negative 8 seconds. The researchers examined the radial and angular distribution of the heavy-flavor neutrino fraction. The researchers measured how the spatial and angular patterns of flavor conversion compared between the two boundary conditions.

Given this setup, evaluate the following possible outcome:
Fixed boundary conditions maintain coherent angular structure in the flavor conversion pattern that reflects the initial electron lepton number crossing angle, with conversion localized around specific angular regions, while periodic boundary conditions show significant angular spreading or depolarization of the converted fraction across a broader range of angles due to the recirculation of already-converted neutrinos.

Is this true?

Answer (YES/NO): NO